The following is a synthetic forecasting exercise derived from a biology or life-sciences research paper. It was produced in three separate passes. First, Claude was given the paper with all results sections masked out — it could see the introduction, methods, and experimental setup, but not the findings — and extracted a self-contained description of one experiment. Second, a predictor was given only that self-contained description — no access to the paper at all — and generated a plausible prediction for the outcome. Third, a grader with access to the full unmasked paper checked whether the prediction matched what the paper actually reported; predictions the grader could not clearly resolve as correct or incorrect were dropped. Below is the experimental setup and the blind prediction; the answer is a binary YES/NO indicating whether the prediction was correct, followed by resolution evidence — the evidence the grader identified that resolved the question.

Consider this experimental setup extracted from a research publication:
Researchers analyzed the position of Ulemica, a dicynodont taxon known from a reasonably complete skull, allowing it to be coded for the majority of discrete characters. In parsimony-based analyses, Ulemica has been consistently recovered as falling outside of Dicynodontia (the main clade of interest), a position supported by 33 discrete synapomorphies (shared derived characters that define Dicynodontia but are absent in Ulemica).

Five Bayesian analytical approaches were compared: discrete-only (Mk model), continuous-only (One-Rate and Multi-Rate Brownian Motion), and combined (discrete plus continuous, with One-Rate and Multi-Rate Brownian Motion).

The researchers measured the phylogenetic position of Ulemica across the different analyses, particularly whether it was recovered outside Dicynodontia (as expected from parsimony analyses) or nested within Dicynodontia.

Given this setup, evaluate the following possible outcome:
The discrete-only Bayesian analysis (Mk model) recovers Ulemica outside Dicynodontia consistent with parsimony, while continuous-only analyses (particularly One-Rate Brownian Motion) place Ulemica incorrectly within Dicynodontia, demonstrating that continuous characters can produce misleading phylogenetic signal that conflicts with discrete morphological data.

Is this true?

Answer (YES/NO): NO